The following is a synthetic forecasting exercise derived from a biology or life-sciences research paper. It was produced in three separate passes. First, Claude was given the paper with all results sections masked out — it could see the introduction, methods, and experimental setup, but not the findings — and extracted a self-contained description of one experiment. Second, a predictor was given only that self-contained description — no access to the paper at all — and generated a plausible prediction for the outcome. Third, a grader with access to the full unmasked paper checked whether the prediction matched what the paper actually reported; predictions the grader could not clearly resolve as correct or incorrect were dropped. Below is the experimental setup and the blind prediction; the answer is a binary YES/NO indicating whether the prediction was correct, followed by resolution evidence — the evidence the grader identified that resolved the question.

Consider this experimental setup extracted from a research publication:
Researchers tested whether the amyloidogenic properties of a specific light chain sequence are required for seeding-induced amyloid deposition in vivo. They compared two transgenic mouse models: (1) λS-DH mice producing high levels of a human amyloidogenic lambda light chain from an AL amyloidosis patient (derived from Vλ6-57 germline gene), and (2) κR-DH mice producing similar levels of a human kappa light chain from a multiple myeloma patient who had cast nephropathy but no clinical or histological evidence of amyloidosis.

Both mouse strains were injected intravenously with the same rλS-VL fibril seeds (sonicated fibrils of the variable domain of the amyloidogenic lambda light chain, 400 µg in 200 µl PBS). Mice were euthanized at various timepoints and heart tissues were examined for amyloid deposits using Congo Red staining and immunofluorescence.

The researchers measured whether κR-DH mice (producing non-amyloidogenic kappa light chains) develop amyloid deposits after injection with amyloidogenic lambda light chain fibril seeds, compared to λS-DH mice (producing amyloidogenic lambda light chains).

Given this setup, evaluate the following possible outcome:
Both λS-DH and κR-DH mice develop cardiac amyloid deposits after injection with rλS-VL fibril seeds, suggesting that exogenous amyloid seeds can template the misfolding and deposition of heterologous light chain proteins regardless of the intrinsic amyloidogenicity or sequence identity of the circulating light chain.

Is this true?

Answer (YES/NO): NO